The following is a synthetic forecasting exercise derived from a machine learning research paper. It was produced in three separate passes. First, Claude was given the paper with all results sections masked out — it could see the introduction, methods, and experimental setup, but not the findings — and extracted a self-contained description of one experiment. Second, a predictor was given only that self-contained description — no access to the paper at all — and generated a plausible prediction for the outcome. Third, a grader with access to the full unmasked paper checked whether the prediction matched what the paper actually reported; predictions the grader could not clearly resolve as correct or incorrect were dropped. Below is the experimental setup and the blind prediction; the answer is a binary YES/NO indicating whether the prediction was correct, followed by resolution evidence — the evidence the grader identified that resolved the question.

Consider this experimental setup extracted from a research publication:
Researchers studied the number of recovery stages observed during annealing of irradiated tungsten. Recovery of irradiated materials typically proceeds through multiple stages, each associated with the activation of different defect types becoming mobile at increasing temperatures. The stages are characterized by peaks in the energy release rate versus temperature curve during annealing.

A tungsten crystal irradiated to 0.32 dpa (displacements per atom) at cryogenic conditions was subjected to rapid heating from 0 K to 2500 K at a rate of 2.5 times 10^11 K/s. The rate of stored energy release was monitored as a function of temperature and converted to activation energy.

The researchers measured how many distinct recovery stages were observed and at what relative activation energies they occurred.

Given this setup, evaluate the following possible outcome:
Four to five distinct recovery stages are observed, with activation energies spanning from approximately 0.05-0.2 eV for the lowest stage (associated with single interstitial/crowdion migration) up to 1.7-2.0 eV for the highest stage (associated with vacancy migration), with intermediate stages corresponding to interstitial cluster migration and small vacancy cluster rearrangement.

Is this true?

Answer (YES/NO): NO